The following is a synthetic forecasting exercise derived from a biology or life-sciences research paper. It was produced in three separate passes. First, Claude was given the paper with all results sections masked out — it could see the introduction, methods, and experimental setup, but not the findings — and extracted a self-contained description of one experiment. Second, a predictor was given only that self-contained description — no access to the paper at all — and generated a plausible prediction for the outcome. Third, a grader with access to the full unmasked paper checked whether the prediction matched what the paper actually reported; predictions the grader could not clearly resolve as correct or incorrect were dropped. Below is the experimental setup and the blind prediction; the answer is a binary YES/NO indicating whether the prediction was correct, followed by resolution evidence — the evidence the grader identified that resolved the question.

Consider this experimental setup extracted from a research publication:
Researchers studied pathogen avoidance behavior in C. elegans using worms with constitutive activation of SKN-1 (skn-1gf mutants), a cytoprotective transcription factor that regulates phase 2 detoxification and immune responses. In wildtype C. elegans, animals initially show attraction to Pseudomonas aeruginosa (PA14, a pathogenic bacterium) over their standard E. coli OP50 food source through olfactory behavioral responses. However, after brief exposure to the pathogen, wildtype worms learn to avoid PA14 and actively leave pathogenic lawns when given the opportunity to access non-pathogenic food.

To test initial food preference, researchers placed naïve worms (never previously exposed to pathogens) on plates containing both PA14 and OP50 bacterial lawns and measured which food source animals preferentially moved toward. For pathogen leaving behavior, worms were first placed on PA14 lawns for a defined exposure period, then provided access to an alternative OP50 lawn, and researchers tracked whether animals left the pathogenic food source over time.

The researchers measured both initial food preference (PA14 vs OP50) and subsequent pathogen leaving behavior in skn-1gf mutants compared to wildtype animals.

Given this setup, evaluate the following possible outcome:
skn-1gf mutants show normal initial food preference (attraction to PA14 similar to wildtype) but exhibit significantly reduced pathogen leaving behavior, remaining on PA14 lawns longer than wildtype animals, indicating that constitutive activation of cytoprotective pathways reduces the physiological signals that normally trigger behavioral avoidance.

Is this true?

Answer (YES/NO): YES